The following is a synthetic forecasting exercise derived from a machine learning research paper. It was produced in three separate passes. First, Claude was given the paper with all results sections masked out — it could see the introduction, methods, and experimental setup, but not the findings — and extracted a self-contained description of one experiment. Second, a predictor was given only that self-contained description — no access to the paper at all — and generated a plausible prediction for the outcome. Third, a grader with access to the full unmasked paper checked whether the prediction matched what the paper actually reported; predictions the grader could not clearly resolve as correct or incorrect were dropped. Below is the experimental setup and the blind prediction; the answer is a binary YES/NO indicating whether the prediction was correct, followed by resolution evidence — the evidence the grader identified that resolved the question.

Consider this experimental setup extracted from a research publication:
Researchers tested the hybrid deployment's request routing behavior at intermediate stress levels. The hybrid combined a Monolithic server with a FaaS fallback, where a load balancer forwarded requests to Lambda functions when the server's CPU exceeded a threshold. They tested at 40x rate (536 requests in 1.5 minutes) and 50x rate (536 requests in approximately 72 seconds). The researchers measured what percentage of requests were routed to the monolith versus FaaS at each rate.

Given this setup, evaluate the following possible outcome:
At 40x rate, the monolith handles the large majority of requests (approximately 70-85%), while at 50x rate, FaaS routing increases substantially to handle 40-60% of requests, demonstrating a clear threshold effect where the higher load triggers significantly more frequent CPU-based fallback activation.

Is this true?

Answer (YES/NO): NO